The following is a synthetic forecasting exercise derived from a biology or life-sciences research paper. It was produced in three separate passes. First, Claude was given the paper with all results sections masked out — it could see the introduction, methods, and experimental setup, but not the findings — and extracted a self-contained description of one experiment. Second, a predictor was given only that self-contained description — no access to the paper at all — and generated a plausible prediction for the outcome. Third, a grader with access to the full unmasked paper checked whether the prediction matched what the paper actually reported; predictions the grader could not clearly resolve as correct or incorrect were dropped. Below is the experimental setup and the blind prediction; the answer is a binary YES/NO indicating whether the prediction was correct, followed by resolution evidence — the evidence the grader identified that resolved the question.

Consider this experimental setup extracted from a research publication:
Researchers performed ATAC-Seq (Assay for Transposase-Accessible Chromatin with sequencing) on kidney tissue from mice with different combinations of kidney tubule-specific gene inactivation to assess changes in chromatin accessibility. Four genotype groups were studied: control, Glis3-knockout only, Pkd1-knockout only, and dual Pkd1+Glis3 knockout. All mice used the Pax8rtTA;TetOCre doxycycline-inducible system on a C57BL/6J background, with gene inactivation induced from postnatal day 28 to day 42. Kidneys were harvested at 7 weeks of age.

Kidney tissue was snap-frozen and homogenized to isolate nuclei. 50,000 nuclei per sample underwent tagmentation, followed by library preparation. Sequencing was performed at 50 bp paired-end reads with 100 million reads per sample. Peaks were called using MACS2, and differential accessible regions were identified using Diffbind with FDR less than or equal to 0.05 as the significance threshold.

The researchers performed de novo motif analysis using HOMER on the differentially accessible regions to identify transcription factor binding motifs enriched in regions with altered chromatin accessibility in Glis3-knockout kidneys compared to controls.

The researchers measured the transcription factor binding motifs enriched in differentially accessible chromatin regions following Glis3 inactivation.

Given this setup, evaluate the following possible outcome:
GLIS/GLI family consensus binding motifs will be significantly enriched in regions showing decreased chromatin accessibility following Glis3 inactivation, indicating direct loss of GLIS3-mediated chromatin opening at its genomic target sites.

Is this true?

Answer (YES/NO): NO